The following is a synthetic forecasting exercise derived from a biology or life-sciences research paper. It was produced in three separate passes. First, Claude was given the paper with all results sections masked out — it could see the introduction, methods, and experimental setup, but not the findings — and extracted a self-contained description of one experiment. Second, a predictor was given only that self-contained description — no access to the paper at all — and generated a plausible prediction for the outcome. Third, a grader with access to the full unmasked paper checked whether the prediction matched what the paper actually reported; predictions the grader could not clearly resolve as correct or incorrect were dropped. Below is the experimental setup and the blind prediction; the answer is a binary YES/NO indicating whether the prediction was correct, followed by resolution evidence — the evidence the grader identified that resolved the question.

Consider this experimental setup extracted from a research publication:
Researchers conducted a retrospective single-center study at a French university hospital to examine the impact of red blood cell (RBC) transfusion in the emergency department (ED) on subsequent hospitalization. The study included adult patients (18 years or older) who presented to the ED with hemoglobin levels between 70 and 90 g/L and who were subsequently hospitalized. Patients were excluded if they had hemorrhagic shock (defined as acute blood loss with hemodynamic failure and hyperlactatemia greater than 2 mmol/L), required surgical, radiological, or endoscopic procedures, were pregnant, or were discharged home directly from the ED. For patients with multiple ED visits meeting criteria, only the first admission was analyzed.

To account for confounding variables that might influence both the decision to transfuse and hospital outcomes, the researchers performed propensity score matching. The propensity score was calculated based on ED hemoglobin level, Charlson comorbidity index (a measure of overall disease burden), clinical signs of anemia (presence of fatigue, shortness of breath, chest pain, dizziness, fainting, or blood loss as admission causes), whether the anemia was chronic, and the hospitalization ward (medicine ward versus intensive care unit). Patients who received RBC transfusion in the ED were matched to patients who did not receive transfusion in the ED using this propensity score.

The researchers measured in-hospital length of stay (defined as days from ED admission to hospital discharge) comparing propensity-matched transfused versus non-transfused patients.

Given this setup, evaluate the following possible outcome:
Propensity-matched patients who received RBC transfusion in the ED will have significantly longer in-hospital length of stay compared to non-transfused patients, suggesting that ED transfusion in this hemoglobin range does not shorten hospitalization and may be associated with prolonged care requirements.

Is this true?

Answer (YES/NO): NO